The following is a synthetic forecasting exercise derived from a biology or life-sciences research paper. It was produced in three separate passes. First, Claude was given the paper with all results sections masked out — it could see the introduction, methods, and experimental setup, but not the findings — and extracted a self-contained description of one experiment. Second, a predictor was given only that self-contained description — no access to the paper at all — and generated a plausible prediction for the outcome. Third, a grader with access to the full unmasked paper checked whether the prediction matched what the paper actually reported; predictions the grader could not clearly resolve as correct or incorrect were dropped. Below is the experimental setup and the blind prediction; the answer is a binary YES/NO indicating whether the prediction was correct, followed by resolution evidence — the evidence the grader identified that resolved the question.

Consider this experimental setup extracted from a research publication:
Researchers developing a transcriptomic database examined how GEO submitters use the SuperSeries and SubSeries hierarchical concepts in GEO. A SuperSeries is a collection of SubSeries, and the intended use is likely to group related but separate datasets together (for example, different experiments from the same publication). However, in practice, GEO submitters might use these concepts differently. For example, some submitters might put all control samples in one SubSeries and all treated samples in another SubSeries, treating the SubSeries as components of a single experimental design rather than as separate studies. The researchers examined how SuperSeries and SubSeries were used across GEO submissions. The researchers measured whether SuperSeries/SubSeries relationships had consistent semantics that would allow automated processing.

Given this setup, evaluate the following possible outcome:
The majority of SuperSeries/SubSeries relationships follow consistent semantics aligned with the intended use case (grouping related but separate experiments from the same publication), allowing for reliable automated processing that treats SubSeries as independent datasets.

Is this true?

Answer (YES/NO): NO